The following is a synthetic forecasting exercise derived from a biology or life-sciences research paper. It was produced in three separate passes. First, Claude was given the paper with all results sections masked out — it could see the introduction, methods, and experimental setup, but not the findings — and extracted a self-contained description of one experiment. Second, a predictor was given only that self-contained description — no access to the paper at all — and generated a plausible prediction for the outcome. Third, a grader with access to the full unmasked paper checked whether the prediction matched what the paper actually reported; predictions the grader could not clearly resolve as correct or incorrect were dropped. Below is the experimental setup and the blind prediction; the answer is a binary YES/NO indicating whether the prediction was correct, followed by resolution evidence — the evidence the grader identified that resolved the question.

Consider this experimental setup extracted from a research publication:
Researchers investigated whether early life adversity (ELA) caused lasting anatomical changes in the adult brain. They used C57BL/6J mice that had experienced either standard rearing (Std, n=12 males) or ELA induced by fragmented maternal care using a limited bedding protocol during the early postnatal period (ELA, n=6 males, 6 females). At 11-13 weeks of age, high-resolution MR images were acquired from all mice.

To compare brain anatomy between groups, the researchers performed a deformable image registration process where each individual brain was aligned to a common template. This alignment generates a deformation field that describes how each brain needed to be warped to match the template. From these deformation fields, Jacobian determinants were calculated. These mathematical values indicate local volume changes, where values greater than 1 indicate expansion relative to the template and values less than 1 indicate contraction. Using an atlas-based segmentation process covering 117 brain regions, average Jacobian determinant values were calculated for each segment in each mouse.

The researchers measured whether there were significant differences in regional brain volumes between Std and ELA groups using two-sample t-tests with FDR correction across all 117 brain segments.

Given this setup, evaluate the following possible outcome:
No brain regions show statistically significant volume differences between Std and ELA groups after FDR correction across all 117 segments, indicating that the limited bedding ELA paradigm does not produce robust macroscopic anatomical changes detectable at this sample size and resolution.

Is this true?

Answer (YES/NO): YES